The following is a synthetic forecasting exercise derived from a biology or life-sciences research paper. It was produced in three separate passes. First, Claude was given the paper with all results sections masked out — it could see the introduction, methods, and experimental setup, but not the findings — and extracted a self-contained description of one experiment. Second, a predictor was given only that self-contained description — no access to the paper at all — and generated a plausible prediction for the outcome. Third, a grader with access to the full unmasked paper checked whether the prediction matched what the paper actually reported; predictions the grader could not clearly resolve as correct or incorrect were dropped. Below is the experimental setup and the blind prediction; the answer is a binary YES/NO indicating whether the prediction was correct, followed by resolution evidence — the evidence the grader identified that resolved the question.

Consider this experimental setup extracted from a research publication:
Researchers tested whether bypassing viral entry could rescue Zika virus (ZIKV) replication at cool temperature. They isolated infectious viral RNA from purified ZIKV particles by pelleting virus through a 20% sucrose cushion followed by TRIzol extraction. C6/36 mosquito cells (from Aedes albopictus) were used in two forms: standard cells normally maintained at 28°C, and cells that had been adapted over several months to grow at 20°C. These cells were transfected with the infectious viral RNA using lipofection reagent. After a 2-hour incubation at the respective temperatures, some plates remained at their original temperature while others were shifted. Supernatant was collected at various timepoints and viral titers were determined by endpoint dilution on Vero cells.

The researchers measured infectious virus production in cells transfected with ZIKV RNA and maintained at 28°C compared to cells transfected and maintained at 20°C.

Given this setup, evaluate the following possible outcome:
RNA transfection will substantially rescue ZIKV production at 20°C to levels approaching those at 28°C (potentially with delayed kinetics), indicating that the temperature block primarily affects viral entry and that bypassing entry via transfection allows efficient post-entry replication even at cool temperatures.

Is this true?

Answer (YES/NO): NO